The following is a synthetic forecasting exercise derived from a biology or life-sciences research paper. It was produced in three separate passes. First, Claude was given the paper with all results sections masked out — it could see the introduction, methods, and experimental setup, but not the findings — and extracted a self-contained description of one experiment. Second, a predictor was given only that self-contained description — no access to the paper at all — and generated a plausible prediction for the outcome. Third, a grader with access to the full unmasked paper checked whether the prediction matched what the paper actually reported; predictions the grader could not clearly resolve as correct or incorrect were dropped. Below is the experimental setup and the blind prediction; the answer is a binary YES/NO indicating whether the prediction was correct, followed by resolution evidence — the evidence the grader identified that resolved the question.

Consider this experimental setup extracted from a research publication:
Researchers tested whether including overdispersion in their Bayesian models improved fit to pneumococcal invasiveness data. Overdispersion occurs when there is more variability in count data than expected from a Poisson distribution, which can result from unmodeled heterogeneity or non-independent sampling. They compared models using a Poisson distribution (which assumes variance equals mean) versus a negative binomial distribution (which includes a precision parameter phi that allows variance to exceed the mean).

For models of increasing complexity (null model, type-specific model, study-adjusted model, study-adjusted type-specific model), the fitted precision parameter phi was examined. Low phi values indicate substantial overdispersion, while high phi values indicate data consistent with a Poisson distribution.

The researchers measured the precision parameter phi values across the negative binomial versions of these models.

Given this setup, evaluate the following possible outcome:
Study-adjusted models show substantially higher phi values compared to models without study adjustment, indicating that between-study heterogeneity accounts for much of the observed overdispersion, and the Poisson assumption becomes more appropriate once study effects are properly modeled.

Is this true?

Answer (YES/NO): NO